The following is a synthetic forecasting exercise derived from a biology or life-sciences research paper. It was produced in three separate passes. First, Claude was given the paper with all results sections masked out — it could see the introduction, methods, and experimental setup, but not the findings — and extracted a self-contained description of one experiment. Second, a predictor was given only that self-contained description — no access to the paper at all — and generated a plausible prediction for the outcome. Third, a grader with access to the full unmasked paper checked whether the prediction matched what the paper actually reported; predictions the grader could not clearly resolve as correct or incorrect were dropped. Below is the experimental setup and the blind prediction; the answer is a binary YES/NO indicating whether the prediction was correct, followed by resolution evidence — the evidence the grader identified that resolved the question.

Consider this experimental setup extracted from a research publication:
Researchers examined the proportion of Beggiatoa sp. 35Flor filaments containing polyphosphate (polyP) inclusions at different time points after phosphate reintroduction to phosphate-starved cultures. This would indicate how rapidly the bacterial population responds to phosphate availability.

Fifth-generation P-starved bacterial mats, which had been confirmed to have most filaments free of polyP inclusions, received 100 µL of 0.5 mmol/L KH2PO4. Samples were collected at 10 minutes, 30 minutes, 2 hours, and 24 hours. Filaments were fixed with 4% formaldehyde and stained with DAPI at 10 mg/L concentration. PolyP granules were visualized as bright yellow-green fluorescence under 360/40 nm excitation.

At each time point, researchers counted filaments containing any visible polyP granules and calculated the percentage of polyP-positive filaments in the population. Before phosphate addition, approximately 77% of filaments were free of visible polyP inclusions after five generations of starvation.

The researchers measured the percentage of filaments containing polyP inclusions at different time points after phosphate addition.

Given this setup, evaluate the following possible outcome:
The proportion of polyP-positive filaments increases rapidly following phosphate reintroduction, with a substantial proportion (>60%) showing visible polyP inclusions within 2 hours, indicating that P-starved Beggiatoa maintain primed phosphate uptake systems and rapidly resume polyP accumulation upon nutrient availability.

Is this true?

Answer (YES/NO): YES